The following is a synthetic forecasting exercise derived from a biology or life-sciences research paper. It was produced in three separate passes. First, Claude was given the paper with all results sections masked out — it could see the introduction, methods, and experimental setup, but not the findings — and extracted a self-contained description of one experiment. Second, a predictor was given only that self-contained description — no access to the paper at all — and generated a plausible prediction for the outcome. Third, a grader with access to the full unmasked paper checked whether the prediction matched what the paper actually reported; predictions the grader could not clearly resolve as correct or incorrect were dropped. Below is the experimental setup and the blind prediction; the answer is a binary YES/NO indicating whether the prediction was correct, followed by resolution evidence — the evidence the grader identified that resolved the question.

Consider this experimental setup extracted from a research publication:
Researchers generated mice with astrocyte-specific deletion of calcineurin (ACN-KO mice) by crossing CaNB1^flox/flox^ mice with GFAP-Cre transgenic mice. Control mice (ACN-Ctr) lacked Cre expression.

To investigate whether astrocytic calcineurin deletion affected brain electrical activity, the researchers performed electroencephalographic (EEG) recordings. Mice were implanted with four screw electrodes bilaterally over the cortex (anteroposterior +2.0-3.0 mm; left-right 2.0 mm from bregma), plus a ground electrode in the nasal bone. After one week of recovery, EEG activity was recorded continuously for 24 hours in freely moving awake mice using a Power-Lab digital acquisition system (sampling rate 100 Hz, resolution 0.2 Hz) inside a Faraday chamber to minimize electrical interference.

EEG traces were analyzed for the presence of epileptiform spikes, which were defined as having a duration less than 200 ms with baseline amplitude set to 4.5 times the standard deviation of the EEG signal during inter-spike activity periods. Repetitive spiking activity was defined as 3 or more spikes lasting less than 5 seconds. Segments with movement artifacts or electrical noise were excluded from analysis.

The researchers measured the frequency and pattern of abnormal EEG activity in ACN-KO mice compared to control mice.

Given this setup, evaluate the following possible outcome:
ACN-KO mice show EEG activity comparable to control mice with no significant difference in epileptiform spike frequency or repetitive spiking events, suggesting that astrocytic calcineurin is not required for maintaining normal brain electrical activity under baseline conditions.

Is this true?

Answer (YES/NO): NO